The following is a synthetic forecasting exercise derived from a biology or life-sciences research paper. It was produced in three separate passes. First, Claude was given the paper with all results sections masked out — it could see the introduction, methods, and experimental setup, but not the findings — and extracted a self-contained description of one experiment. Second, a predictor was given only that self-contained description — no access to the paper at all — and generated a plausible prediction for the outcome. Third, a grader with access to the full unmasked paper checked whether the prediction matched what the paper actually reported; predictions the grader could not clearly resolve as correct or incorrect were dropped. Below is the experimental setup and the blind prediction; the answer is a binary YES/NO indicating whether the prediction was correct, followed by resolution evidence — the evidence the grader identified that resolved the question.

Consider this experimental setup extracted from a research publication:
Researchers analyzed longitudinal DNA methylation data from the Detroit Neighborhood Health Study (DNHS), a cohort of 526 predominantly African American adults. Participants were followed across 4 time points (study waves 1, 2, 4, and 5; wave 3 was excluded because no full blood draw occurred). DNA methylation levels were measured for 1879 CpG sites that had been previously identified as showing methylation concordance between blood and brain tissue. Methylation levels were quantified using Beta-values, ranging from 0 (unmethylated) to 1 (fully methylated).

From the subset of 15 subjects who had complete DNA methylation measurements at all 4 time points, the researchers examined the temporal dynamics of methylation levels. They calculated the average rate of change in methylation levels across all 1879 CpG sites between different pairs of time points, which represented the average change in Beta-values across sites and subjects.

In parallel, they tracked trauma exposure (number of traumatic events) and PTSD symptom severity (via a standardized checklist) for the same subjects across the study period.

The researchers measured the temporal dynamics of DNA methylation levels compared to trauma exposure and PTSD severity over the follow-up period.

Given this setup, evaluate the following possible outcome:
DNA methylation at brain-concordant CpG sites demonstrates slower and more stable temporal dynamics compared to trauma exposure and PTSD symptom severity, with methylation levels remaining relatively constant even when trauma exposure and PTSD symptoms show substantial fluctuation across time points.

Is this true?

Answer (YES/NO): NO